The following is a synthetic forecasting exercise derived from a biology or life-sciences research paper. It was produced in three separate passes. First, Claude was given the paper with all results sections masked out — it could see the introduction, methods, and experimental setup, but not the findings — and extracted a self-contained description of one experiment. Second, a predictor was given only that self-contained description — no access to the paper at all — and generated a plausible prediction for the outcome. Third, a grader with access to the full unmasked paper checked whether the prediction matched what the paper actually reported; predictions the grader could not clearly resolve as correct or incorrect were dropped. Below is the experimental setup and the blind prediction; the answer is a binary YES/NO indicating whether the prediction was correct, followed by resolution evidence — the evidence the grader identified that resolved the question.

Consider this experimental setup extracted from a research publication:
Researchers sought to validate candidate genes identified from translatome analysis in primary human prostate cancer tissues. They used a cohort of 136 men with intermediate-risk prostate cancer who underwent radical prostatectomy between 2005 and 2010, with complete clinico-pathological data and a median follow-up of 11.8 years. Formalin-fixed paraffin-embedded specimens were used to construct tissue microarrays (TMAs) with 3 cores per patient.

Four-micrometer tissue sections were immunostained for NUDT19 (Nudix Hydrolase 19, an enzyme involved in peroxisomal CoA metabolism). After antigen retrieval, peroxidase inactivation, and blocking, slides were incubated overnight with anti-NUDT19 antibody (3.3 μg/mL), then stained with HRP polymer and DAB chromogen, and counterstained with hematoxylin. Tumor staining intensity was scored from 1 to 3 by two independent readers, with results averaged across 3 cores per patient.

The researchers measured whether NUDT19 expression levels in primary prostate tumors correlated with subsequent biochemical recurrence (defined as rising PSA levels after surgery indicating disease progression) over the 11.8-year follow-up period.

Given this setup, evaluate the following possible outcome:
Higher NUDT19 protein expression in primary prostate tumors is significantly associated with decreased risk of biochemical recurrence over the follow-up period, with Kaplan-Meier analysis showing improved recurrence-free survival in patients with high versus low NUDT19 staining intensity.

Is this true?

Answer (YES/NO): NO